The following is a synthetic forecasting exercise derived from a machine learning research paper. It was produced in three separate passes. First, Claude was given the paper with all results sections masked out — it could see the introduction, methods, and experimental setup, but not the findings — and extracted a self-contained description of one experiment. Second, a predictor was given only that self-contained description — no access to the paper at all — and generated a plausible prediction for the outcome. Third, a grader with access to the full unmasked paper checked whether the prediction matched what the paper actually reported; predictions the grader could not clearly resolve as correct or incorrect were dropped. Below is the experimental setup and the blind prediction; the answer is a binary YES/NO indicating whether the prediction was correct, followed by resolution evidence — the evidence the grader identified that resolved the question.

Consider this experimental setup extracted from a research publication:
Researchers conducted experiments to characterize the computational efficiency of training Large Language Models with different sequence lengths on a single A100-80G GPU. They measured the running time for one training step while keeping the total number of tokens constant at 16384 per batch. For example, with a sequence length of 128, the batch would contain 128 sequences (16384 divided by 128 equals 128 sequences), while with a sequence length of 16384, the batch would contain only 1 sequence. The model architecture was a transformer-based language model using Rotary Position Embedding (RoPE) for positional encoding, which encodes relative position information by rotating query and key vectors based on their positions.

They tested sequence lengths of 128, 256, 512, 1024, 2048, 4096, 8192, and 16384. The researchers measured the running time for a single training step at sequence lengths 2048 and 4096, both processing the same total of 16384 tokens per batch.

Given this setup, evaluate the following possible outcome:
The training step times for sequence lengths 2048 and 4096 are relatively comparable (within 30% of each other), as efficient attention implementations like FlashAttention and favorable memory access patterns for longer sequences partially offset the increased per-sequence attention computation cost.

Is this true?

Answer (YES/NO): YES